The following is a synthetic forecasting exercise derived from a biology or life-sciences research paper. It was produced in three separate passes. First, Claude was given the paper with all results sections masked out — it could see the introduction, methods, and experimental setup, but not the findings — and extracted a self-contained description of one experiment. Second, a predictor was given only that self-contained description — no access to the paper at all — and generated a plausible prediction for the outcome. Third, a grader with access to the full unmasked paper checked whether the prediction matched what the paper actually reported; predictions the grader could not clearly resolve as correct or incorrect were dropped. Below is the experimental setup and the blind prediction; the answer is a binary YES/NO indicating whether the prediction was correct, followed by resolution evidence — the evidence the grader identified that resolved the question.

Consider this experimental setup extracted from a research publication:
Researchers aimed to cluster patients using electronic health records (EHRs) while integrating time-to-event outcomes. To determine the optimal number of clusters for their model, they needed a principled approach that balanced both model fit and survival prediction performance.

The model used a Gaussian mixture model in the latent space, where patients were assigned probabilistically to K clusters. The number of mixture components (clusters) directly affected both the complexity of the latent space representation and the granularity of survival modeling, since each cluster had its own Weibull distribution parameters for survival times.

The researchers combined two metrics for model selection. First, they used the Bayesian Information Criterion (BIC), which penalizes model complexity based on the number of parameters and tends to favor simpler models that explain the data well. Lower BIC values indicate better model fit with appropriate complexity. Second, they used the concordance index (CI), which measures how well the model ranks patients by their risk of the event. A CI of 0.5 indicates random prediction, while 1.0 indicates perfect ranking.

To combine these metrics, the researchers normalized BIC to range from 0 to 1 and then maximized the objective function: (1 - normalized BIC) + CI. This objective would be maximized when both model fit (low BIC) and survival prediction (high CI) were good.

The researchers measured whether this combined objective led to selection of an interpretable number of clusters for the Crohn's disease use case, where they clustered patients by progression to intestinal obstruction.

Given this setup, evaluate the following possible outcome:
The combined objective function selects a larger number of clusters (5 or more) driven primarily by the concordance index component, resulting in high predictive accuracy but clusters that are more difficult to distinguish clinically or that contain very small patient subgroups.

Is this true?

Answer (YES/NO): NO